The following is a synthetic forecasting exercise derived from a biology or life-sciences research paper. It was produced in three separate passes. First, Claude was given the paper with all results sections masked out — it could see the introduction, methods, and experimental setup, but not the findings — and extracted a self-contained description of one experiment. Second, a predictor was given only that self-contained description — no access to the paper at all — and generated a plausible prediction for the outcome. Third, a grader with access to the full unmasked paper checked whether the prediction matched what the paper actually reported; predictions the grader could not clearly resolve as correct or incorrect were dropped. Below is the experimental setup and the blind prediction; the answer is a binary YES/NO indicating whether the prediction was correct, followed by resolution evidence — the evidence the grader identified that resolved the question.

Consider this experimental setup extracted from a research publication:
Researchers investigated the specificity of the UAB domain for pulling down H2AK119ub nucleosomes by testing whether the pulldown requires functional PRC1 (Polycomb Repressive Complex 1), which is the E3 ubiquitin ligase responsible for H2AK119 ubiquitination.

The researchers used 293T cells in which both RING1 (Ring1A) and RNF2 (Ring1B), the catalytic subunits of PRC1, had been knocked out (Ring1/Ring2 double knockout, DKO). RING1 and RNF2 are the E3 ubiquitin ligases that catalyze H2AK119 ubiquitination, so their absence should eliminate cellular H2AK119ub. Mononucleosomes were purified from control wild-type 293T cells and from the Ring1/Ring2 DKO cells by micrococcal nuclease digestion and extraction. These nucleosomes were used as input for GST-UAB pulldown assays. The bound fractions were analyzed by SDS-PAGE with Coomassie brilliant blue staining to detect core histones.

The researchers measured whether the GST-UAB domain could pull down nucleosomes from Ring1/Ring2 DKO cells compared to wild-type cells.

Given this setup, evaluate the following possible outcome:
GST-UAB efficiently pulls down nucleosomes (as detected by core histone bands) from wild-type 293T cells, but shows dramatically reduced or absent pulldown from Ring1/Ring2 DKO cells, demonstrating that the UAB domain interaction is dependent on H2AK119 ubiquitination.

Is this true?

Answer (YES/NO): YES